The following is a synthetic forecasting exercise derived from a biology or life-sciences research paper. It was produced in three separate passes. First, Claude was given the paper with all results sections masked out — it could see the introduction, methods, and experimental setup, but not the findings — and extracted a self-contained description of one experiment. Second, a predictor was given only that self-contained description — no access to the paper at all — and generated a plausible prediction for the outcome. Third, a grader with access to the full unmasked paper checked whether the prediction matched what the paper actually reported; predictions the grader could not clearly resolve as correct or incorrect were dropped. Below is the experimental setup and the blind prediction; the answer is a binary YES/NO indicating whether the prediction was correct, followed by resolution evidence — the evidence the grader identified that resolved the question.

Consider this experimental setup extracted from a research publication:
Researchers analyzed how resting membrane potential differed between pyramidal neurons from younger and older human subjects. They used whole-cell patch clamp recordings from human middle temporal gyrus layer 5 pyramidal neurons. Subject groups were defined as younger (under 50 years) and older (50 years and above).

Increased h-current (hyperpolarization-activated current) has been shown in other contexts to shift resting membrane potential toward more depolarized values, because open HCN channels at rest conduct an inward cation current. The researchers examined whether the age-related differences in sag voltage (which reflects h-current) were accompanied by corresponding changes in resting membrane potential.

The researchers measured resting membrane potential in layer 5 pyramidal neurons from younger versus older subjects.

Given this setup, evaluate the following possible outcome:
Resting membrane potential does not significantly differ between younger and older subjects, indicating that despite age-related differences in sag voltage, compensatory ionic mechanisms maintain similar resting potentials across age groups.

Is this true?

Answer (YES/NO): YES